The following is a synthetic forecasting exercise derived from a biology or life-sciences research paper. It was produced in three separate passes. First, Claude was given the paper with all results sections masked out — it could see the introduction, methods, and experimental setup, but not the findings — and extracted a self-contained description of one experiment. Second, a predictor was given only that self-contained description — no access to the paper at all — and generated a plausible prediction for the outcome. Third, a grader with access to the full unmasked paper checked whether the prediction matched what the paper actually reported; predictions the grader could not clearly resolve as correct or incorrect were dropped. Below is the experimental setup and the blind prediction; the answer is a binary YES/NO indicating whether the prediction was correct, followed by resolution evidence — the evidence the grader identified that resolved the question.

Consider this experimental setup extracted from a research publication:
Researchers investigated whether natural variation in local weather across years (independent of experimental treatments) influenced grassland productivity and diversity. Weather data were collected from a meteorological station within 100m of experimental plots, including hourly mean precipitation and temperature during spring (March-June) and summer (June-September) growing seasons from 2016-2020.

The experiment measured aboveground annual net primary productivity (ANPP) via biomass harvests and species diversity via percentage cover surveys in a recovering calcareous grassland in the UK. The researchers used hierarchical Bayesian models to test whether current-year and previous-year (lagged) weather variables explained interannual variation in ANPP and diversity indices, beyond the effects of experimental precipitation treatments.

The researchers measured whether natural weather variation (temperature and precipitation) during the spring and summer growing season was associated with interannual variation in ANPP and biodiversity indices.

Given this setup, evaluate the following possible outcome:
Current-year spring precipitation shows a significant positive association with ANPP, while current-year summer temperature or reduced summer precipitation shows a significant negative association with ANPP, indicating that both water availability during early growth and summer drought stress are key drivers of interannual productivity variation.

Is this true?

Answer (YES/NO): NO